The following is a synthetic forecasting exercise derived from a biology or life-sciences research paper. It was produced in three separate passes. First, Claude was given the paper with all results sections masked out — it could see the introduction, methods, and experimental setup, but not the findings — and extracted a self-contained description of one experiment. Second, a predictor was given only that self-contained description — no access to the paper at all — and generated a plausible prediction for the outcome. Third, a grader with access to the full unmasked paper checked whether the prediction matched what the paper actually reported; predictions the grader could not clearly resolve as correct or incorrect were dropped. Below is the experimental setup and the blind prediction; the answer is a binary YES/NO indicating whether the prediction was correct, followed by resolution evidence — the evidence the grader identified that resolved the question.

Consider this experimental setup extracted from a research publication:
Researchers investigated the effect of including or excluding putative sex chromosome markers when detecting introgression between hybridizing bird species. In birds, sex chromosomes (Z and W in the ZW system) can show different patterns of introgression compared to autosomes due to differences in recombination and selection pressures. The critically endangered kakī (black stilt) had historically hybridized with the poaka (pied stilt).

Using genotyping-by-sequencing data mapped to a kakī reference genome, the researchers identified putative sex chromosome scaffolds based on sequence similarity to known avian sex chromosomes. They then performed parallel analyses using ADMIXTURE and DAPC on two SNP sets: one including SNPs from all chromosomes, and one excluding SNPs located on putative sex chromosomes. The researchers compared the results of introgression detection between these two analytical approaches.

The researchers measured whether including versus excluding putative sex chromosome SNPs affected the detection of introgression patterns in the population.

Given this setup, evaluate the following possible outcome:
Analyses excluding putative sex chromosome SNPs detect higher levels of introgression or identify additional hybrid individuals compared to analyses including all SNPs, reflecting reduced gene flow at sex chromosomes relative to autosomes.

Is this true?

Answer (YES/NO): NO